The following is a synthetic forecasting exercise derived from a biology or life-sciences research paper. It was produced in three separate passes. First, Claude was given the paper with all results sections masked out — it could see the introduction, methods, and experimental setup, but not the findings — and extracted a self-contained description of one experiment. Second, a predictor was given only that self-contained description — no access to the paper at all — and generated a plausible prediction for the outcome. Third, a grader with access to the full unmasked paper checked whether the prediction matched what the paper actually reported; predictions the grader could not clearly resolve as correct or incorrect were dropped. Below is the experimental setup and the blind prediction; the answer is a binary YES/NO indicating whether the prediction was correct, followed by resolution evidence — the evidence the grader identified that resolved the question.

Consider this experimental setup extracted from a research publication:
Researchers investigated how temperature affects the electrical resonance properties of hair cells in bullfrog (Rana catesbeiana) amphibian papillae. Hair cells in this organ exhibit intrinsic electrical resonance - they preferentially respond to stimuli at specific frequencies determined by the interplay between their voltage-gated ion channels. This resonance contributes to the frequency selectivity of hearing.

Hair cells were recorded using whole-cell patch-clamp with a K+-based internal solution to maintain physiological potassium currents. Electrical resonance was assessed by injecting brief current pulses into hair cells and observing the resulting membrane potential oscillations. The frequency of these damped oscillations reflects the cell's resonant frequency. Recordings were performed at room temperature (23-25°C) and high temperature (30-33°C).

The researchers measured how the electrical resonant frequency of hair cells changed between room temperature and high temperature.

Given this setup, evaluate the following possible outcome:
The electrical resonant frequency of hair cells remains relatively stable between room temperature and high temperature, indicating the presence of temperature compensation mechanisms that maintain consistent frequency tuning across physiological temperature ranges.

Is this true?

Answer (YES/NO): NO